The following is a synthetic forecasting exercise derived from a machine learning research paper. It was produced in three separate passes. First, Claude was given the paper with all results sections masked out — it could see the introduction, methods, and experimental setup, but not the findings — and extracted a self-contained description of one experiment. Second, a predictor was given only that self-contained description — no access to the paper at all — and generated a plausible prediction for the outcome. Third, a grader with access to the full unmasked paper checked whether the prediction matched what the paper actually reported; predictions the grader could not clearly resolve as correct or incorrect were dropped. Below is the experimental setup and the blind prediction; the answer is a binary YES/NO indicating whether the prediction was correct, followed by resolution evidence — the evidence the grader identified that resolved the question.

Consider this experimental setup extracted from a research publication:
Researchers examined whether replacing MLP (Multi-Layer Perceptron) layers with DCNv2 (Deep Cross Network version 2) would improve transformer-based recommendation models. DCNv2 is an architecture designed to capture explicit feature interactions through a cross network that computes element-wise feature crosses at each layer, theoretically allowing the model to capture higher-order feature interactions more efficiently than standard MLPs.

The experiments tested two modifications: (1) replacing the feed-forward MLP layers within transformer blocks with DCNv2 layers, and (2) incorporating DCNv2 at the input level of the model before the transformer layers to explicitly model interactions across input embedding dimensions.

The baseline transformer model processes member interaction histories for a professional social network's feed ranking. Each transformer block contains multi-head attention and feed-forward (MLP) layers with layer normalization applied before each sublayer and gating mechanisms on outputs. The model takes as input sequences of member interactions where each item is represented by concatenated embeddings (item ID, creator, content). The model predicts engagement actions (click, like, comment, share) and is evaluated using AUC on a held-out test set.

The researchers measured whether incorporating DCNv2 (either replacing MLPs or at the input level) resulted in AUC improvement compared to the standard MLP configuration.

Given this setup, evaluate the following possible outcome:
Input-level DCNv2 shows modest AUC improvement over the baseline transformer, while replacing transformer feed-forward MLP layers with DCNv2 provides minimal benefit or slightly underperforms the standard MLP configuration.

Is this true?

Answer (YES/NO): NO